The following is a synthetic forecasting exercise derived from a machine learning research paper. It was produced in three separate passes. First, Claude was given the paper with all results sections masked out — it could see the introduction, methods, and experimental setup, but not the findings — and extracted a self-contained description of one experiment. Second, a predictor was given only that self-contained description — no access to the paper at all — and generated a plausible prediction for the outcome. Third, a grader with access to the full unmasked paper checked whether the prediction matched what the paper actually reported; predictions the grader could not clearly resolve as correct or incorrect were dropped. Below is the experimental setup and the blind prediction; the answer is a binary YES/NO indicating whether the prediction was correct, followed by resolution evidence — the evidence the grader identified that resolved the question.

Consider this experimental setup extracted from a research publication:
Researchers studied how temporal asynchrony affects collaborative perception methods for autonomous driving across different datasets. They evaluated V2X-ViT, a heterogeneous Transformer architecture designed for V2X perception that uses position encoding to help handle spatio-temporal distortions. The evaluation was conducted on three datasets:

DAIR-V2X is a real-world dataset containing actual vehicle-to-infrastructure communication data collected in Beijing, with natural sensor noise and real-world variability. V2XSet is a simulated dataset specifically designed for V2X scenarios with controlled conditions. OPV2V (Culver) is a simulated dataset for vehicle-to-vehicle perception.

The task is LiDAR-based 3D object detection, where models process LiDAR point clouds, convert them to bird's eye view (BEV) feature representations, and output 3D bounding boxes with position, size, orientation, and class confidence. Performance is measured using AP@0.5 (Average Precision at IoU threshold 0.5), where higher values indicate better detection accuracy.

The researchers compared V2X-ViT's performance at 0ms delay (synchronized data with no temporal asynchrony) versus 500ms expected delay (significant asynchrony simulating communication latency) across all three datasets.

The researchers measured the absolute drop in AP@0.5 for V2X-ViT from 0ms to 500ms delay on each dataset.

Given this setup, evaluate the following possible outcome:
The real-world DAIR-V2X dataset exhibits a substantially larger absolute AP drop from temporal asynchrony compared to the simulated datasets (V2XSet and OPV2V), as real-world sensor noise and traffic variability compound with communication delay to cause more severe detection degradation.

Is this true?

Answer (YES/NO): NO